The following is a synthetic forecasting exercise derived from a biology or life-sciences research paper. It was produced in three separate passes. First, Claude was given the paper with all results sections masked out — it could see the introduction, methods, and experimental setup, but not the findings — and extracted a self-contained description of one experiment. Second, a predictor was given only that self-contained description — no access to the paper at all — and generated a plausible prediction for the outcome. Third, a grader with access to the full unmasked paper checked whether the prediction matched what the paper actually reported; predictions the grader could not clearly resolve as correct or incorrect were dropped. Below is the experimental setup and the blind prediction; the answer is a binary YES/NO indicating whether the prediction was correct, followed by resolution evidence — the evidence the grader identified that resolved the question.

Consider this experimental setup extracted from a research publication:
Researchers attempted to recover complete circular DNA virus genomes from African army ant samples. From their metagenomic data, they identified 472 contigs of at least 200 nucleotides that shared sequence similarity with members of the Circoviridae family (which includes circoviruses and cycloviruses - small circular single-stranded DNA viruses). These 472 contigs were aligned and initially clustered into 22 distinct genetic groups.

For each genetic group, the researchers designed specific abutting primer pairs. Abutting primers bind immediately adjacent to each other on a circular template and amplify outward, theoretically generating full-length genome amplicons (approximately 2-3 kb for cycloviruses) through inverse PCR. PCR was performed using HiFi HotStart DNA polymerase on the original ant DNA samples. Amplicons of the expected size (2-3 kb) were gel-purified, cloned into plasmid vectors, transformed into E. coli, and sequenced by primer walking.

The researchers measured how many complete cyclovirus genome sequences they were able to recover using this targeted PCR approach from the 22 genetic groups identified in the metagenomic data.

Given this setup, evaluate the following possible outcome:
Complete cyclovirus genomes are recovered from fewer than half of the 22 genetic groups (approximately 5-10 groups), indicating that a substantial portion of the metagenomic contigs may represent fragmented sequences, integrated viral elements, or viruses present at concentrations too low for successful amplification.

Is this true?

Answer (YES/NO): NO